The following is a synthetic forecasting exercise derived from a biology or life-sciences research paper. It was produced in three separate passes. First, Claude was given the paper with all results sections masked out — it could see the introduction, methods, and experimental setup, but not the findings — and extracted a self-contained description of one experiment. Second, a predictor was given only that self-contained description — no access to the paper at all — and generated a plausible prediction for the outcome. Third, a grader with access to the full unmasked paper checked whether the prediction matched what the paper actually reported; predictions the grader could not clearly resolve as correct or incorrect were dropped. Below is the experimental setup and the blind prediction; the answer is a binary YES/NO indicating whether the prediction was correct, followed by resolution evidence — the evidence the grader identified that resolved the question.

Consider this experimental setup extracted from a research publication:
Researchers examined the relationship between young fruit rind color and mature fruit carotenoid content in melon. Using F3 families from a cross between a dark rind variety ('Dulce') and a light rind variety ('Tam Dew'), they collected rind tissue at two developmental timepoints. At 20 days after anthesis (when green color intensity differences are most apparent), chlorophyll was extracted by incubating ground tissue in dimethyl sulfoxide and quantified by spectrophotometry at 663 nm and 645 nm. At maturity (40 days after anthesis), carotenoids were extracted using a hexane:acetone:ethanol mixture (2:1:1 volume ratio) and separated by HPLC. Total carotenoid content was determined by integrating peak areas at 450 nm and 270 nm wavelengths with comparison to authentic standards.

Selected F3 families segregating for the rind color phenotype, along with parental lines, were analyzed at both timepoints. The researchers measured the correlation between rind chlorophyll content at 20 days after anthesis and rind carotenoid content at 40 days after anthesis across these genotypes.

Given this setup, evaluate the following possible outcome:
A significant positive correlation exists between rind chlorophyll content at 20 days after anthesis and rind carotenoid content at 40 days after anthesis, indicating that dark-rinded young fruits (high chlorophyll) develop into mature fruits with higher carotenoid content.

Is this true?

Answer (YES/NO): YES